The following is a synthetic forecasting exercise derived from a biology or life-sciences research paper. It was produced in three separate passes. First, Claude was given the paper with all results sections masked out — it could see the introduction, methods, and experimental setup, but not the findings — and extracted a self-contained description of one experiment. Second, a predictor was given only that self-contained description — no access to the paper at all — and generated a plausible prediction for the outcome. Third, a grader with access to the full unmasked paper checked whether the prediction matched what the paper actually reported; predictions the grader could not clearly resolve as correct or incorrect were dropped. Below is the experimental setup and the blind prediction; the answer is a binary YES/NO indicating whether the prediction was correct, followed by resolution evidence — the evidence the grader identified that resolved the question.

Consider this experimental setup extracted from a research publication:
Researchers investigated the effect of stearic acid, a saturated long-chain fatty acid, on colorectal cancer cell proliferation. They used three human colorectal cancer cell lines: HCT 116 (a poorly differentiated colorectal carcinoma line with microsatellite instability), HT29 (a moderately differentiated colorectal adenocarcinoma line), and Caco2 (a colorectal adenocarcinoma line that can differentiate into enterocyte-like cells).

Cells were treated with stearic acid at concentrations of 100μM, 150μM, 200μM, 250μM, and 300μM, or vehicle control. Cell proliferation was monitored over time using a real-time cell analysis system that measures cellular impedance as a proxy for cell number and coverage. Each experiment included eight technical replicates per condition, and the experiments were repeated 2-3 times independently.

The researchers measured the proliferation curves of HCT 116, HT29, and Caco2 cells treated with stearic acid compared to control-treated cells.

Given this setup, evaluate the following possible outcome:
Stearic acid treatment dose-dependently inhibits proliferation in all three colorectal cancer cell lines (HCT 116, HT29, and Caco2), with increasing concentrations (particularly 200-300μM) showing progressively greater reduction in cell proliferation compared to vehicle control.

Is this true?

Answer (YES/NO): YES